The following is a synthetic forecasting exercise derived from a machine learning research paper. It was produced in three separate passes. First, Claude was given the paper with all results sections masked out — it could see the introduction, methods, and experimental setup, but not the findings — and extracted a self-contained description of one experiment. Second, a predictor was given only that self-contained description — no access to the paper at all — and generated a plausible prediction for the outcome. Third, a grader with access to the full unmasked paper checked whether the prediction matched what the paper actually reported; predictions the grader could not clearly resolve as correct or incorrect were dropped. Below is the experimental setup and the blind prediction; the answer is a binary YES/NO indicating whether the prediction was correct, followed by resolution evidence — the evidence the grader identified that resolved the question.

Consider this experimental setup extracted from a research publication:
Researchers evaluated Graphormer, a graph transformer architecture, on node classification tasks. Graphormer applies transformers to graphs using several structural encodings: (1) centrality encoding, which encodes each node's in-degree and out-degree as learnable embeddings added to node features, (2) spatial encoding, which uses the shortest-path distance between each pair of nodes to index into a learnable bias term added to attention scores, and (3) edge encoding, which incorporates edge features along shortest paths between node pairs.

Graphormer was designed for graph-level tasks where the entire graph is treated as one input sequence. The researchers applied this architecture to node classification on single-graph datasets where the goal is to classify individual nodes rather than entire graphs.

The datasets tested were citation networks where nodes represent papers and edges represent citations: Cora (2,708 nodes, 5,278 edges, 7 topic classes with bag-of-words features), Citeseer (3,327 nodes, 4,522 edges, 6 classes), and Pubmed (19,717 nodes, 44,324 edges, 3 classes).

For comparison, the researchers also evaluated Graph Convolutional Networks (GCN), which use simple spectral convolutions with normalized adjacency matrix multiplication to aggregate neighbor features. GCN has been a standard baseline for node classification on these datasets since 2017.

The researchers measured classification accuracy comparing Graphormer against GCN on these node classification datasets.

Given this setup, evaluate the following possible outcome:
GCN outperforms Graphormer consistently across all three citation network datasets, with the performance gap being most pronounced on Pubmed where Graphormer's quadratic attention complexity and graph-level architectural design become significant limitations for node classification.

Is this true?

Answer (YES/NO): NO